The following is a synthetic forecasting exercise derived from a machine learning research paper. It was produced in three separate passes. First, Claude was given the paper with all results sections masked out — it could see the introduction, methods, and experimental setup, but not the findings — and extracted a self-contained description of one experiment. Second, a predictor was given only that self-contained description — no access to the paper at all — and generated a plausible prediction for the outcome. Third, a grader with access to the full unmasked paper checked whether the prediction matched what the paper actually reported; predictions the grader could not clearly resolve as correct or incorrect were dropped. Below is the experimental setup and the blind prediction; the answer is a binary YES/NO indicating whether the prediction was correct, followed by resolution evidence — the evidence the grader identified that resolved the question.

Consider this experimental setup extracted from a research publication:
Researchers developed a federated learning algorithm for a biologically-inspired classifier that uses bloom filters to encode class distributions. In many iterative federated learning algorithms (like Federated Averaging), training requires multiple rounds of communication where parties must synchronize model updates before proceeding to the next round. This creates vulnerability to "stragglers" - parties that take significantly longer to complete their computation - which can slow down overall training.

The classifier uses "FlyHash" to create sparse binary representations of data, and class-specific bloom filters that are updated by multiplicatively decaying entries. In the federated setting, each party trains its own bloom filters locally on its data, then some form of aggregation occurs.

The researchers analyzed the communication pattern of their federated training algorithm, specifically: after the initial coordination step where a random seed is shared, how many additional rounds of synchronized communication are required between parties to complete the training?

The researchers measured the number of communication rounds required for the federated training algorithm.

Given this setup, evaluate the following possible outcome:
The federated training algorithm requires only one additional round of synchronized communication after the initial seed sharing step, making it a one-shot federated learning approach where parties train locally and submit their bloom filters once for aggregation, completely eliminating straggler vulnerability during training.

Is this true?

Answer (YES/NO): YES